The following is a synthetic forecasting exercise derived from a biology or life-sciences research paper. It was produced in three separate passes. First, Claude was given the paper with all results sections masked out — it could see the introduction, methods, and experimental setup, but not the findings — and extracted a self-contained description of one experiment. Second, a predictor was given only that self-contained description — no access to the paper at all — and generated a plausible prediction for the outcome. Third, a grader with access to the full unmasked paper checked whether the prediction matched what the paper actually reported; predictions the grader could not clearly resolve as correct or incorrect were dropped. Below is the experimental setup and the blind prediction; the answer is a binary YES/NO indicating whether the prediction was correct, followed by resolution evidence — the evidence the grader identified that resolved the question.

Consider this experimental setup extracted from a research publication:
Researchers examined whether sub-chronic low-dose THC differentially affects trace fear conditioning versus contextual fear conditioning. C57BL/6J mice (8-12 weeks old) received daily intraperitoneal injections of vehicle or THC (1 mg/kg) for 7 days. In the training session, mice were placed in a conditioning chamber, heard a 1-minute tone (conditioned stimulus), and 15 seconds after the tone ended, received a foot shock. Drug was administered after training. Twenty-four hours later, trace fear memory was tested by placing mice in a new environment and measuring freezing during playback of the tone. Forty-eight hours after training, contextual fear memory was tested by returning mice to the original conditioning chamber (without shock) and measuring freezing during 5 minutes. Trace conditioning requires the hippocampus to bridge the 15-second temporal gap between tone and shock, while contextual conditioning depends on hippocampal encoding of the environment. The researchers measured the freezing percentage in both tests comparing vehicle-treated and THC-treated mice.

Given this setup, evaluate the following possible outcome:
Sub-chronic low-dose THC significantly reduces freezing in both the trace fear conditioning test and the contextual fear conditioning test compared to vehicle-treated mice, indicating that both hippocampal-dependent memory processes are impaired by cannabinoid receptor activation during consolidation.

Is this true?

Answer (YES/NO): YES